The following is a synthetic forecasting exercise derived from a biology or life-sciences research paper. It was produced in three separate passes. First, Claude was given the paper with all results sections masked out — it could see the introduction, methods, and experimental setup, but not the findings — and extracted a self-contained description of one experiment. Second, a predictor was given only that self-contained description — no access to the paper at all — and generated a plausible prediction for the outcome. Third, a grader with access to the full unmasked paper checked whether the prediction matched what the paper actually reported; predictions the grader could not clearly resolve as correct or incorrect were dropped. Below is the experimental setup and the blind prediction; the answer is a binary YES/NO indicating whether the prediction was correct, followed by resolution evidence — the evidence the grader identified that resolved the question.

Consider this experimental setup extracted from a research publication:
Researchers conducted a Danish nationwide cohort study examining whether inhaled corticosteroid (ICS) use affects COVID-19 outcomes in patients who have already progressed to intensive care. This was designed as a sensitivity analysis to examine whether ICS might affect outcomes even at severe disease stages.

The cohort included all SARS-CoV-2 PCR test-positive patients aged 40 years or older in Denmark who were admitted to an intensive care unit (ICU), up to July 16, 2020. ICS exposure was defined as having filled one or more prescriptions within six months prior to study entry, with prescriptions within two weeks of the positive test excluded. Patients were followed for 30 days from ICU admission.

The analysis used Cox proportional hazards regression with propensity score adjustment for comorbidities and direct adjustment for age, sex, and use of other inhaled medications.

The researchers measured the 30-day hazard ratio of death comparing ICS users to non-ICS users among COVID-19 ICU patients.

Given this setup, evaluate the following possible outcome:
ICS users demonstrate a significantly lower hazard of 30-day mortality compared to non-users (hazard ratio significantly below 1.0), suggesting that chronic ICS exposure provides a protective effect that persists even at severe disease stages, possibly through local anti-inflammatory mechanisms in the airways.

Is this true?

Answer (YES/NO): NO